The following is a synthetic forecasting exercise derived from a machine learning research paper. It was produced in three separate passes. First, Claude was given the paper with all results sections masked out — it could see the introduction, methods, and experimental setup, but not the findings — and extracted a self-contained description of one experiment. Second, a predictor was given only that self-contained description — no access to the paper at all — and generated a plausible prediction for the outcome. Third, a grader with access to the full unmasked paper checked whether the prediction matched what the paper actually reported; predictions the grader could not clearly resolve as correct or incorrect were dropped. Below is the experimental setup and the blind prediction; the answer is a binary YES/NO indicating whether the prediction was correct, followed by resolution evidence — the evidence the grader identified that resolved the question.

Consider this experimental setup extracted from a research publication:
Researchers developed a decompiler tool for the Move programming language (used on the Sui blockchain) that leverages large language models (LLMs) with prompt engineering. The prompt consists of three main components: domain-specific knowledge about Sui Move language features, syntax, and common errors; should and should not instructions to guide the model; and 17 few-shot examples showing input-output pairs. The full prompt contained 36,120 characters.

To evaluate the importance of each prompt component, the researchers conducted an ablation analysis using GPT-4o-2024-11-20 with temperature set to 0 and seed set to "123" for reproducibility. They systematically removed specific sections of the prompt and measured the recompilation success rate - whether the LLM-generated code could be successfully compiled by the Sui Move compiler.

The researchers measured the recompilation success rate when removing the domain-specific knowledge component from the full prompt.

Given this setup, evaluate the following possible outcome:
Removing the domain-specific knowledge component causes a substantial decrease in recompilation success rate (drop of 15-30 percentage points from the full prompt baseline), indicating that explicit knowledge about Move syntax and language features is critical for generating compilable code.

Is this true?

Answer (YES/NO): YES